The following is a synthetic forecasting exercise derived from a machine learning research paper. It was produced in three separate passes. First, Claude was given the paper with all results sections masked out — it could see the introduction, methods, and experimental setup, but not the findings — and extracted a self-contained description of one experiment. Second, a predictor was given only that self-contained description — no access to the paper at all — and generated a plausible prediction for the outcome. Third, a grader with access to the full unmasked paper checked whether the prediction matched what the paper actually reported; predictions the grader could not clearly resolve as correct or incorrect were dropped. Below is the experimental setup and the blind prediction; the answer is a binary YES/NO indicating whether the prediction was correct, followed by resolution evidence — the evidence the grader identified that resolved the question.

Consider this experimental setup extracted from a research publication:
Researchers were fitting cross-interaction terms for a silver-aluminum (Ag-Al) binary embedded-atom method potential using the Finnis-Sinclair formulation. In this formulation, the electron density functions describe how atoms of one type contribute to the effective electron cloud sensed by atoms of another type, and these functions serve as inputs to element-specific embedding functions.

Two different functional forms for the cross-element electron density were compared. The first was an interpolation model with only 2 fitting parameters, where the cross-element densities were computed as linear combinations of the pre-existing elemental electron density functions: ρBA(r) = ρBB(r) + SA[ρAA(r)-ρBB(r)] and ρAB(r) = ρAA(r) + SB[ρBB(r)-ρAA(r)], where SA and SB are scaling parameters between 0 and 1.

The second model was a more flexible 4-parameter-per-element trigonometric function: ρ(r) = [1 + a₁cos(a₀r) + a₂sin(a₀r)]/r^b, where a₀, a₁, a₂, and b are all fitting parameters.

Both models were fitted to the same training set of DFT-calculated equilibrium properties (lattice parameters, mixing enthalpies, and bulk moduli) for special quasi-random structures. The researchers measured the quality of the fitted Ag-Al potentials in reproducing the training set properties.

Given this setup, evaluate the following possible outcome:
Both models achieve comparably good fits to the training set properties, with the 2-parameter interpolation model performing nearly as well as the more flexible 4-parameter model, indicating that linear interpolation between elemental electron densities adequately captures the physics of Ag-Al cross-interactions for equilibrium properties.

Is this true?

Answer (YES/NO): NO